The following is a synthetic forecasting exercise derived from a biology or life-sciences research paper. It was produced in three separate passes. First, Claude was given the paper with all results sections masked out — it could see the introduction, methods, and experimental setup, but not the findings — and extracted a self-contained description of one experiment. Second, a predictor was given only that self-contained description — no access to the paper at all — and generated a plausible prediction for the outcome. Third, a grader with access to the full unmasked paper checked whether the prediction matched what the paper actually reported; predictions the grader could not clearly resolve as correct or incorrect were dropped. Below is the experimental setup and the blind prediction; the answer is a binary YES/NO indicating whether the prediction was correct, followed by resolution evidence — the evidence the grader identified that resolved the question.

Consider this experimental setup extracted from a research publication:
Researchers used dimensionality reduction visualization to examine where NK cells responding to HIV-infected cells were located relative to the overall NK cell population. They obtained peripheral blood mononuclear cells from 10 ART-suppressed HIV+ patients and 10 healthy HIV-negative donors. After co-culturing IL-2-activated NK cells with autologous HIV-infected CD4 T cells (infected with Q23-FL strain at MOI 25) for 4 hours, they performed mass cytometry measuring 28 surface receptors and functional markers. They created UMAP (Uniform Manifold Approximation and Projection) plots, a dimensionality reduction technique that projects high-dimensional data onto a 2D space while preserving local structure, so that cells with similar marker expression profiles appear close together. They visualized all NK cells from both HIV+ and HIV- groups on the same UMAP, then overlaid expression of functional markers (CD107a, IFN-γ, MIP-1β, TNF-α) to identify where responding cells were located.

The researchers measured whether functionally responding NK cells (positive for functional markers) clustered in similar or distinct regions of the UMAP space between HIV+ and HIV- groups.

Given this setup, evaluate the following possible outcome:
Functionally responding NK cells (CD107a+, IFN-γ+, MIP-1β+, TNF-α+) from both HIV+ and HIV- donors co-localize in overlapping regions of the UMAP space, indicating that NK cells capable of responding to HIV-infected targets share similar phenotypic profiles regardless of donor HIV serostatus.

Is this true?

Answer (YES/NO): YES